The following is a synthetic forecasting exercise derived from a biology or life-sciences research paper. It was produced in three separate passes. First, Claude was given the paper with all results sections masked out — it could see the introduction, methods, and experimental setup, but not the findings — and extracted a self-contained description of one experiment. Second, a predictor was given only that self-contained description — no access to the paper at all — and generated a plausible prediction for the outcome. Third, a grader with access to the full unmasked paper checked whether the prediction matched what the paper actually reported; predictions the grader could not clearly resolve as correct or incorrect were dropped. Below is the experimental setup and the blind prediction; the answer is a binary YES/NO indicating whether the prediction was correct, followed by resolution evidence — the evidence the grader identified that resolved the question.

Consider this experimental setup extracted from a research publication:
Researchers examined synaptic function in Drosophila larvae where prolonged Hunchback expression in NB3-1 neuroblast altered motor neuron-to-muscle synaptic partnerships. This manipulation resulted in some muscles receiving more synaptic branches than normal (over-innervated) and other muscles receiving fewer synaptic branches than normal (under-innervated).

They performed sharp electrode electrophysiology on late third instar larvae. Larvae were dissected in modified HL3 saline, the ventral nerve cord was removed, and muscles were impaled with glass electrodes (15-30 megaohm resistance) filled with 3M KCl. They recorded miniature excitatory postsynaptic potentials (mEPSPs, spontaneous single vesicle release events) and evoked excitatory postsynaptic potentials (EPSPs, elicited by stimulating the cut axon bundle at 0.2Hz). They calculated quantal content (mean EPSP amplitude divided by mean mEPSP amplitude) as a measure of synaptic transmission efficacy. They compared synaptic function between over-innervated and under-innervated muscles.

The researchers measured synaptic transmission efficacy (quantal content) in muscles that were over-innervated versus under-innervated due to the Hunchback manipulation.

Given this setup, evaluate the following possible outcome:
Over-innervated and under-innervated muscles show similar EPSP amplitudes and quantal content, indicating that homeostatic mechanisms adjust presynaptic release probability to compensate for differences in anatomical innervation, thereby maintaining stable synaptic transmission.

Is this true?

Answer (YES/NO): NO